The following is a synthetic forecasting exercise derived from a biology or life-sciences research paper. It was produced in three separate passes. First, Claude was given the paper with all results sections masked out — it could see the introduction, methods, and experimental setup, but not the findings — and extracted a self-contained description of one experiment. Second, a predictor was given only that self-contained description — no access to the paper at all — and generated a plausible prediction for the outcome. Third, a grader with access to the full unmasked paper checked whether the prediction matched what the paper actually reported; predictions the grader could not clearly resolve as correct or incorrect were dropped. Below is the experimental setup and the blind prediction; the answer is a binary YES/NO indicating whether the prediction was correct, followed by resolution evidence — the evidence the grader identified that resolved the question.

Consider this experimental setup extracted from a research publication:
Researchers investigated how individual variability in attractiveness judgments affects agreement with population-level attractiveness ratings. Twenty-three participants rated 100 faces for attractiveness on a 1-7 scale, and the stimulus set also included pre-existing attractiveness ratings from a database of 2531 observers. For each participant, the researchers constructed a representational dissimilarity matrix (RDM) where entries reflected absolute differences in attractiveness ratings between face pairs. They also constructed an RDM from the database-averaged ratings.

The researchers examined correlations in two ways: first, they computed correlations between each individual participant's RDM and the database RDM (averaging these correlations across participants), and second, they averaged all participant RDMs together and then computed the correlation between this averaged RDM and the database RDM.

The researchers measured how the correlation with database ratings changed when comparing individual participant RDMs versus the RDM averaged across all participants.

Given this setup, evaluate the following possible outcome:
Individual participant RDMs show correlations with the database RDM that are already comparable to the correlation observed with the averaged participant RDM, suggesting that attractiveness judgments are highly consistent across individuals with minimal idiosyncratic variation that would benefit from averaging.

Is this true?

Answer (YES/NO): NO